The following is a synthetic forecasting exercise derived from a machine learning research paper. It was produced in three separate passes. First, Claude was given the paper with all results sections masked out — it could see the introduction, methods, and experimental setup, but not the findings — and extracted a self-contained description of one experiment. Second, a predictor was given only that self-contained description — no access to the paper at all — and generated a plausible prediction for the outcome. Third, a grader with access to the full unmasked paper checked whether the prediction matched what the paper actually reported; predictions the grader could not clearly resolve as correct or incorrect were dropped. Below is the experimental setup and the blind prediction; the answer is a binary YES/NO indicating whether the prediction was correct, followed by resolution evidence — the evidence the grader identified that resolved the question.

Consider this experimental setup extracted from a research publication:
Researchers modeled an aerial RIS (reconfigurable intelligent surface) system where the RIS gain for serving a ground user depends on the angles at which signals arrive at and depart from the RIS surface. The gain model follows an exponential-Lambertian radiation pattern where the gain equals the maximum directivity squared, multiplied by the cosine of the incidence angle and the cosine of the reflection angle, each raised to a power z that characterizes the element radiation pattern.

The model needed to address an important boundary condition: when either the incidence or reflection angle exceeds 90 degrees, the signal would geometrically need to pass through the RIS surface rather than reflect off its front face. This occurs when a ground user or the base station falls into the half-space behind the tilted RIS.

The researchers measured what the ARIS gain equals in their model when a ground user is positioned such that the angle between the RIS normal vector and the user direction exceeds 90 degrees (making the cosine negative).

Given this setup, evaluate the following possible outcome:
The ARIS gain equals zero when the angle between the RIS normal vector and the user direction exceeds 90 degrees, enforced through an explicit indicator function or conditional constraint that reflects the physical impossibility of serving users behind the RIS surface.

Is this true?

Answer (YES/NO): YES